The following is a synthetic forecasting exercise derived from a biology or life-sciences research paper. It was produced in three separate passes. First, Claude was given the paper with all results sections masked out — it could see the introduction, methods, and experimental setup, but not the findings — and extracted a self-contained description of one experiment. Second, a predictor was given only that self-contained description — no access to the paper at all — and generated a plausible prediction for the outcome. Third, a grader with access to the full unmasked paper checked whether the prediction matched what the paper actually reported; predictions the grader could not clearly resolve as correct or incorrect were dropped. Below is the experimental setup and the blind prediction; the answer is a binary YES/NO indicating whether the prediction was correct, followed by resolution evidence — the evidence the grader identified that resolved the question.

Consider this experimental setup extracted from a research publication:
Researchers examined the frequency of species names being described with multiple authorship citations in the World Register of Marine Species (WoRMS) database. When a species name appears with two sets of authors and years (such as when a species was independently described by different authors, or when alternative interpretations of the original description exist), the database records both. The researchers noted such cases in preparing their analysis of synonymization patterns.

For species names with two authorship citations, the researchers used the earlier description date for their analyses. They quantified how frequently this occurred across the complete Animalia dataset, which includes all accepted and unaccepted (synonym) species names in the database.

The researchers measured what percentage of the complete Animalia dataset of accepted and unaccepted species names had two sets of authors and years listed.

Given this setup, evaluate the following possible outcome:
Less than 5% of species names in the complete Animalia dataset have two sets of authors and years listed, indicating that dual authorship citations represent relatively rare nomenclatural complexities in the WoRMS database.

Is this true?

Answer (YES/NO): YES